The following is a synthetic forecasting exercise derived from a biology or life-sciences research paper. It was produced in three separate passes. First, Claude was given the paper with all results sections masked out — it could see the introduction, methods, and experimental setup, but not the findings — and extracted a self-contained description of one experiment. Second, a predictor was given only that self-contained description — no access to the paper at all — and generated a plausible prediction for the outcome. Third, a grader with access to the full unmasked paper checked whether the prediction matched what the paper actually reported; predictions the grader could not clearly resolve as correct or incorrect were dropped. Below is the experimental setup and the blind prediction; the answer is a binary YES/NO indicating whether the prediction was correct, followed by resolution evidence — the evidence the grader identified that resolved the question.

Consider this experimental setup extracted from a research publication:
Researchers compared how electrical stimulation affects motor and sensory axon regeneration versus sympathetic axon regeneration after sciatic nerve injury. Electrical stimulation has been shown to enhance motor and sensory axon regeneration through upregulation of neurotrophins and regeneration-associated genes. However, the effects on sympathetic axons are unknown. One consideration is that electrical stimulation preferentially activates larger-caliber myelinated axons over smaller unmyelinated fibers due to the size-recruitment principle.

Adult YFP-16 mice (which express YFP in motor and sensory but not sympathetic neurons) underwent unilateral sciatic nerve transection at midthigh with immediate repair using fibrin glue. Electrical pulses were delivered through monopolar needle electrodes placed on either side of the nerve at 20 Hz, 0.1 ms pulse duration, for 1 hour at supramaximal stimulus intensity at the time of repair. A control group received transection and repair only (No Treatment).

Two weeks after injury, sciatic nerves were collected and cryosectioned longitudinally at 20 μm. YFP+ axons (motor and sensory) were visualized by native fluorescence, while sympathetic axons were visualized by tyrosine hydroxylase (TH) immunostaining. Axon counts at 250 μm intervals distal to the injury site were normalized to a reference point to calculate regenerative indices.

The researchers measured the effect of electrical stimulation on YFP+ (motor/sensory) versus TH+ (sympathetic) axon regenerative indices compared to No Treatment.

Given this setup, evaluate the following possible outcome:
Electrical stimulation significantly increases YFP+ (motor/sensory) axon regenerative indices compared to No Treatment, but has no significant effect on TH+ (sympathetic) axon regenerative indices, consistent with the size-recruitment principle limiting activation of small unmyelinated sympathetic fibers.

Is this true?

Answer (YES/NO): YES